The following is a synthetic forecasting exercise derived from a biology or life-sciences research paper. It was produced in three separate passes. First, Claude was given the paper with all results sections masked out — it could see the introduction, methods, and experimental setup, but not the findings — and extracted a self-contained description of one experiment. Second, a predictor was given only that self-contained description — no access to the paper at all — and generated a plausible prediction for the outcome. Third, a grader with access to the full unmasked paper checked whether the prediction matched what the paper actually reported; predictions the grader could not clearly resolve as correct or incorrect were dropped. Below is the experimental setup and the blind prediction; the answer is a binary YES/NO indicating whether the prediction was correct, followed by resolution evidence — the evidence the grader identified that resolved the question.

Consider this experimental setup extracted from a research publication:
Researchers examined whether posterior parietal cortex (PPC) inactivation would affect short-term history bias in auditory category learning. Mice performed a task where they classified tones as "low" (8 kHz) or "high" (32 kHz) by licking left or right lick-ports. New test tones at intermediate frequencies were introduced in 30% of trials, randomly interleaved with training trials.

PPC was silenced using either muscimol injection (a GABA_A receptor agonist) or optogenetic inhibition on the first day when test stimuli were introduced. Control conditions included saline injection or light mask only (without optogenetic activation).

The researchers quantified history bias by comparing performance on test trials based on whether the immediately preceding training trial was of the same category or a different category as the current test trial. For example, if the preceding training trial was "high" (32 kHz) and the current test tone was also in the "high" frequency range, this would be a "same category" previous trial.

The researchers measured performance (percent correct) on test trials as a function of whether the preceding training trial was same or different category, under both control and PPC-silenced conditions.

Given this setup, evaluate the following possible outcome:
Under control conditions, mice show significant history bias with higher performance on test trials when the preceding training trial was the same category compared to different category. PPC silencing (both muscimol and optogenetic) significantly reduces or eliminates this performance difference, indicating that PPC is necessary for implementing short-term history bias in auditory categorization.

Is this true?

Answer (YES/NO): NO